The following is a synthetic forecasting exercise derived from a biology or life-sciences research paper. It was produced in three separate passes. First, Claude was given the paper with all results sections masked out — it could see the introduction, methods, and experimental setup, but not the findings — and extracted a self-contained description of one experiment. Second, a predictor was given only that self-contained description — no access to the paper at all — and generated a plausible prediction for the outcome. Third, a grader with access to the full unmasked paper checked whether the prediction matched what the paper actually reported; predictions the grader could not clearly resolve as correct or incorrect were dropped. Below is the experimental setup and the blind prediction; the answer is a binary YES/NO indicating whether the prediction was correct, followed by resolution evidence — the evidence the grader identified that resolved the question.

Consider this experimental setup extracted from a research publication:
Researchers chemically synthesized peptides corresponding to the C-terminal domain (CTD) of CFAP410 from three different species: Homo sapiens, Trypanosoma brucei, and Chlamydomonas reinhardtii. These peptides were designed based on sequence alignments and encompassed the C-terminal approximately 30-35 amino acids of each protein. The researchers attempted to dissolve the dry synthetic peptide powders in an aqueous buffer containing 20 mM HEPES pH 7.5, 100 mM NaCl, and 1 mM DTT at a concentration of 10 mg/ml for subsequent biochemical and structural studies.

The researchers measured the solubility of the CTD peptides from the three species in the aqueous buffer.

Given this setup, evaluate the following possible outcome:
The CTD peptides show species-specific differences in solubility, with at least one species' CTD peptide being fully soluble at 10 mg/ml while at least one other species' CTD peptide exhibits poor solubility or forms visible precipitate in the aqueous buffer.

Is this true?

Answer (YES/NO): YES